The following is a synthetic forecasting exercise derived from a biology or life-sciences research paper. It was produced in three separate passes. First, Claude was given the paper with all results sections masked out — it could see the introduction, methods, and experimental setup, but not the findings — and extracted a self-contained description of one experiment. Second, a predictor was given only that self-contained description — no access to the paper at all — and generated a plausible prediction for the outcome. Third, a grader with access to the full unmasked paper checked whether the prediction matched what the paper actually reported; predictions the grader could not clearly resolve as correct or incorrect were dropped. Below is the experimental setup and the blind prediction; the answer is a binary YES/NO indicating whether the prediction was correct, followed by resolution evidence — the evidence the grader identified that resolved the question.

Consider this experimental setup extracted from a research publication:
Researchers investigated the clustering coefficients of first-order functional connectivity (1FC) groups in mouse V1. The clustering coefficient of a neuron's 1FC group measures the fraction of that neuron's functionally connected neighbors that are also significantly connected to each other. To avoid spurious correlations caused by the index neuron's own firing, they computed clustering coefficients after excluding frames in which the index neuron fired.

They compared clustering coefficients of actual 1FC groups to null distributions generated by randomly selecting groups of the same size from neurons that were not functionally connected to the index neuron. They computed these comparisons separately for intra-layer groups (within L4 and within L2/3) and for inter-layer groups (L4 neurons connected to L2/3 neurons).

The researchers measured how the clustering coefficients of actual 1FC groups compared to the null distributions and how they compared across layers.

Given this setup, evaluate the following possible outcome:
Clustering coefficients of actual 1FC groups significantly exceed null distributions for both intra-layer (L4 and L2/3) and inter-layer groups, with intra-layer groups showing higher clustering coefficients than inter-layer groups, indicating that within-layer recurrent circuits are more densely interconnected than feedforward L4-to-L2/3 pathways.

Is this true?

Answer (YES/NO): NO